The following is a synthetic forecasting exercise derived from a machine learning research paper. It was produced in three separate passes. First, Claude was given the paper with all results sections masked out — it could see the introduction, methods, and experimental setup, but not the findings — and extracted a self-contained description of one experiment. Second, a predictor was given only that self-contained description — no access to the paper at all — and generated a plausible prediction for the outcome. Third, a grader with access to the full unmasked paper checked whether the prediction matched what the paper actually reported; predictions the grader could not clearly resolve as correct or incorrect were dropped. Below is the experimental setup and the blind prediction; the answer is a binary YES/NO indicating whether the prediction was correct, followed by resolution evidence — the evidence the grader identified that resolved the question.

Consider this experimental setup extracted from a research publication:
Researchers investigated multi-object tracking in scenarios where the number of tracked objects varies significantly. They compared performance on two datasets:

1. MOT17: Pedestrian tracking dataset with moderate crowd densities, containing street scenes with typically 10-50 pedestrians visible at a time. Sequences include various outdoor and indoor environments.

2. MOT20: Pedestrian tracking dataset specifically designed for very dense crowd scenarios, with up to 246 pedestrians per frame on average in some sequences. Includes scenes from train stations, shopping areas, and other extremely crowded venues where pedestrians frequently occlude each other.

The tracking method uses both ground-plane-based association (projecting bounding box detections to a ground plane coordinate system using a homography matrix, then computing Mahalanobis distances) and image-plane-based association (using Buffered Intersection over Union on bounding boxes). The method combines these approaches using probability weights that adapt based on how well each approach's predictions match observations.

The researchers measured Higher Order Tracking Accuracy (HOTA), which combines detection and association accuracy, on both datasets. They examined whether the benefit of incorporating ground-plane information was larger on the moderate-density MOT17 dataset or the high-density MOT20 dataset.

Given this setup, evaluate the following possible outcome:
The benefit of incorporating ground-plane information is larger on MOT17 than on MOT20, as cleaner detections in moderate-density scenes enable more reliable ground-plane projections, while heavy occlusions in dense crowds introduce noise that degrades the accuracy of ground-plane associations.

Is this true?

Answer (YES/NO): YES